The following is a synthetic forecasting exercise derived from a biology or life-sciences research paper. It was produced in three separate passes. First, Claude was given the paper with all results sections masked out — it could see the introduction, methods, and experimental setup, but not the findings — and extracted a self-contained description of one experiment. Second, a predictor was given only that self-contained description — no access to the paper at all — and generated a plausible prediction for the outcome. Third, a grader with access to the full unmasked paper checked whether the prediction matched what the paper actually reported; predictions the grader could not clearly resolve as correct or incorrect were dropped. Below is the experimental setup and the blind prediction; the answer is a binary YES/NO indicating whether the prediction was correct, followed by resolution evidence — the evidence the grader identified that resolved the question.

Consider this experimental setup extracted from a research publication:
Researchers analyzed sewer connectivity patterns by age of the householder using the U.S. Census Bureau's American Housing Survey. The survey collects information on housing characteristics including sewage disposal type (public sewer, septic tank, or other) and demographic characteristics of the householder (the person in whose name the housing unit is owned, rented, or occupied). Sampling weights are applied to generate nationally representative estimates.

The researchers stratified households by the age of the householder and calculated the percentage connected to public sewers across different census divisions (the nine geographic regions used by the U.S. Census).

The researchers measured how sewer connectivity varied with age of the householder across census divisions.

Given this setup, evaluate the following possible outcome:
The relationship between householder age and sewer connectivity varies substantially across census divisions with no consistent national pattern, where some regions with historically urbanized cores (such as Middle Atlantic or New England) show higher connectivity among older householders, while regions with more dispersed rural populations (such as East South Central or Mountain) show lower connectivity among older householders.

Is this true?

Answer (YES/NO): NO